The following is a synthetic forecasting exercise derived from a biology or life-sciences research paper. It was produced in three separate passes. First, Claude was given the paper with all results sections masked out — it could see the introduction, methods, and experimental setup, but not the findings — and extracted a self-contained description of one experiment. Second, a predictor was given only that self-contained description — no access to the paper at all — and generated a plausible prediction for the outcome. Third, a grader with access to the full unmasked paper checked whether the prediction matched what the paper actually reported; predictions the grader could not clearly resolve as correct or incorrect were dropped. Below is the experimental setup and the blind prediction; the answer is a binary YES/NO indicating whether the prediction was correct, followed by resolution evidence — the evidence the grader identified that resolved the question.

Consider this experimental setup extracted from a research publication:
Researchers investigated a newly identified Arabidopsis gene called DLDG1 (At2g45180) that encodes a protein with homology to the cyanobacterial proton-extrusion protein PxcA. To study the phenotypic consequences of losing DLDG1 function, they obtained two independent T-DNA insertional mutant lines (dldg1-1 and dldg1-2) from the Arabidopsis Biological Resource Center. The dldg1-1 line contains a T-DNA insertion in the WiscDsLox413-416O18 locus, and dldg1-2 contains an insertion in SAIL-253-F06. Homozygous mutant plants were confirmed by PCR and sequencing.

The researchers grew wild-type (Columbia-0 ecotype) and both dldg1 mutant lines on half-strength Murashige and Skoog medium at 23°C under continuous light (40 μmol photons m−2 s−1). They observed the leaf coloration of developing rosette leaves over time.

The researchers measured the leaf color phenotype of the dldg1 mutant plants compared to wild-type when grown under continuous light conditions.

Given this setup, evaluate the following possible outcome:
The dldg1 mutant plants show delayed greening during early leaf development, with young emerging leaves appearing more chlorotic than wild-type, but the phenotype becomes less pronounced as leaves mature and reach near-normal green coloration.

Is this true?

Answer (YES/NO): YES